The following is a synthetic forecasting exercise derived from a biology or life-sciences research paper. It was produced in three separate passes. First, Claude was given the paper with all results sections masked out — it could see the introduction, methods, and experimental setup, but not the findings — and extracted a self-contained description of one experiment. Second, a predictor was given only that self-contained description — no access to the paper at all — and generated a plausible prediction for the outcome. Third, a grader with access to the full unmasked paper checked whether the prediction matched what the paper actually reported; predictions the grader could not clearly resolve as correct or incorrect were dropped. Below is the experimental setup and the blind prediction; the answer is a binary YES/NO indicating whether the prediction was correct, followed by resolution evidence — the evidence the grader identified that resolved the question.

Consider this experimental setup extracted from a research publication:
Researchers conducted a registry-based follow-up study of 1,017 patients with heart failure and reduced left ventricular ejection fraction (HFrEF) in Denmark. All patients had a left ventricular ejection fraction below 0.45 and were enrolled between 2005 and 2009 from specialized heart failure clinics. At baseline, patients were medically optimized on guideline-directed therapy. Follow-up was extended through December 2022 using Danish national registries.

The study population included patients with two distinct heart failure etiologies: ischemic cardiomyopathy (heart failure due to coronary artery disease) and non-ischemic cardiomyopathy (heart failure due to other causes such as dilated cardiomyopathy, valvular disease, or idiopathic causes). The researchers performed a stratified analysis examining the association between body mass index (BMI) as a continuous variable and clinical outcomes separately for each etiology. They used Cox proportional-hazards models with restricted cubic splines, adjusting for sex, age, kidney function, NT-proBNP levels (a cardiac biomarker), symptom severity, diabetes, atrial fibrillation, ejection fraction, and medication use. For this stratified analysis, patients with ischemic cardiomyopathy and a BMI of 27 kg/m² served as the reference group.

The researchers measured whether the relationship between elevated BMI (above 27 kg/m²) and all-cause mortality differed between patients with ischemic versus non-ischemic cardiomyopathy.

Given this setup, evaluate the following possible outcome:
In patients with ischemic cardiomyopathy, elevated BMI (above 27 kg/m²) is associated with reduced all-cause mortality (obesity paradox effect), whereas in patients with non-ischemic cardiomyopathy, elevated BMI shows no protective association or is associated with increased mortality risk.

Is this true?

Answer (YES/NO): NO